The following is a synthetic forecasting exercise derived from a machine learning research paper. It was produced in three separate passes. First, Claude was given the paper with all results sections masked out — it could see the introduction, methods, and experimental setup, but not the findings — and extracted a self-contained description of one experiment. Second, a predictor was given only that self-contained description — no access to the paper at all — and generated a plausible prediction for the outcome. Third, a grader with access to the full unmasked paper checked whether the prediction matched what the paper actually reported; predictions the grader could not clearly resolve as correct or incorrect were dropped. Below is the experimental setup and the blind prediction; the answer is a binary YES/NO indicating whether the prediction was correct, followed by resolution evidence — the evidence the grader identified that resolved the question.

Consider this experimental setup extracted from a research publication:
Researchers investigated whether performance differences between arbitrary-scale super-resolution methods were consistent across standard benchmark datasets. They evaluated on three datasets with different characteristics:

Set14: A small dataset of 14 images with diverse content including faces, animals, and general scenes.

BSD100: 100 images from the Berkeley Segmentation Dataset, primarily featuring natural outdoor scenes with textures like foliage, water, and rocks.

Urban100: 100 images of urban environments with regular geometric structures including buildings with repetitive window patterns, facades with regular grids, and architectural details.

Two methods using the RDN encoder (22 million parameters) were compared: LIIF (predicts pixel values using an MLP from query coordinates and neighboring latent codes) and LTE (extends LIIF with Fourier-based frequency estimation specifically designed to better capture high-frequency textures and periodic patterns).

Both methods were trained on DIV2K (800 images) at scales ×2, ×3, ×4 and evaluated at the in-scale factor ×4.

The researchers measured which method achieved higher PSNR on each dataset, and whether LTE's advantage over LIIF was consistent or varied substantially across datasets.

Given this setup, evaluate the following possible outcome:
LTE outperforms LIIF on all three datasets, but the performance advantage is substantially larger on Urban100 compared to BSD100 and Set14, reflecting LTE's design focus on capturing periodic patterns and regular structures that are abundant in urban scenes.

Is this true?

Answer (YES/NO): NO